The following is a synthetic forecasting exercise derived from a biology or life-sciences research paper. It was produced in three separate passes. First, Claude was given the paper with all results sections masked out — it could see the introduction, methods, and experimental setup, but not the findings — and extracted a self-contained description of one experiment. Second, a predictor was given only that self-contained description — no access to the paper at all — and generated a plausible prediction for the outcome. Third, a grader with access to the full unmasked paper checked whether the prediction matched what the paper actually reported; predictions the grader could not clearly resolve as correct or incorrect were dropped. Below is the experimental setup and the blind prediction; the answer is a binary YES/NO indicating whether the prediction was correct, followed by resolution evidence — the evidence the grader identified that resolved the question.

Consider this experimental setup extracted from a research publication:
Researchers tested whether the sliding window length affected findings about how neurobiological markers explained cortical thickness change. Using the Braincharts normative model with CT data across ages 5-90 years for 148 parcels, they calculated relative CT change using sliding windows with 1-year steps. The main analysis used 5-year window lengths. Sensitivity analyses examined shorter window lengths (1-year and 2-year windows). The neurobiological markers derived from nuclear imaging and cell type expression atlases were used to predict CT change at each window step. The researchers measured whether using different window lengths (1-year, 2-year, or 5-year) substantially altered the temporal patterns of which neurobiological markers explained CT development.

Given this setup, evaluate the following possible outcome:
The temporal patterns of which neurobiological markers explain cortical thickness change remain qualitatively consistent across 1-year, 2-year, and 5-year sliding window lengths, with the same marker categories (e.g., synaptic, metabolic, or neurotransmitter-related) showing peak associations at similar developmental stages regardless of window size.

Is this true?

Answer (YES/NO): YES